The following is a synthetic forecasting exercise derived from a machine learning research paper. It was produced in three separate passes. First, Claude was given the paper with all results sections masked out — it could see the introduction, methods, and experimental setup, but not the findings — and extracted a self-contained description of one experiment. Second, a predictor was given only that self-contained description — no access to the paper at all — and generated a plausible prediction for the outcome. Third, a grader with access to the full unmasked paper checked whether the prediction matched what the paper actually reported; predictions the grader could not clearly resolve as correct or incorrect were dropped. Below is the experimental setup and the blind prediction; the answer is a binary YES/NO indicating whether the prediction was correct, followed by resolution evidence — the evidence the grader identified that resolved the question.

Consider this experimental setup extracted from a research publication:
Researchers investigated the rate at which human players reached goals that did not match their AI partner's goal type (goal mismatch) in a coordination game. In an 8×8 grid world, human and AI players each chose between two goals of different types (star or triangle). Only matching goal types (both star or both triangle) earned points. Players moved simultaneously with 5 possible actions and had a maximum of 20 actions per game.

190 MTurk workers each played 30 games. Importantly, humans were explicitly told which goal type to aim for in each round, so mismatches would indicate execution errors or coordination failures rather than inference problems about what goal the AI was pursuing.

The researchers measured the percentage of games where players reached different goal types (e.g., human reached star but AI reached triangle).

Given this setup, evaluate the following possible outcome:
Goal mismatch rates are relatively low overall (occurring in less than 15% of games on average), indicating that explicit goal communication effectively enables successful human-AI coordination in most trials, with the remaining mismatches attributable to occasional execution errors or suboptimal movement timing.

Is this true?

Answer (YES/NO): NO